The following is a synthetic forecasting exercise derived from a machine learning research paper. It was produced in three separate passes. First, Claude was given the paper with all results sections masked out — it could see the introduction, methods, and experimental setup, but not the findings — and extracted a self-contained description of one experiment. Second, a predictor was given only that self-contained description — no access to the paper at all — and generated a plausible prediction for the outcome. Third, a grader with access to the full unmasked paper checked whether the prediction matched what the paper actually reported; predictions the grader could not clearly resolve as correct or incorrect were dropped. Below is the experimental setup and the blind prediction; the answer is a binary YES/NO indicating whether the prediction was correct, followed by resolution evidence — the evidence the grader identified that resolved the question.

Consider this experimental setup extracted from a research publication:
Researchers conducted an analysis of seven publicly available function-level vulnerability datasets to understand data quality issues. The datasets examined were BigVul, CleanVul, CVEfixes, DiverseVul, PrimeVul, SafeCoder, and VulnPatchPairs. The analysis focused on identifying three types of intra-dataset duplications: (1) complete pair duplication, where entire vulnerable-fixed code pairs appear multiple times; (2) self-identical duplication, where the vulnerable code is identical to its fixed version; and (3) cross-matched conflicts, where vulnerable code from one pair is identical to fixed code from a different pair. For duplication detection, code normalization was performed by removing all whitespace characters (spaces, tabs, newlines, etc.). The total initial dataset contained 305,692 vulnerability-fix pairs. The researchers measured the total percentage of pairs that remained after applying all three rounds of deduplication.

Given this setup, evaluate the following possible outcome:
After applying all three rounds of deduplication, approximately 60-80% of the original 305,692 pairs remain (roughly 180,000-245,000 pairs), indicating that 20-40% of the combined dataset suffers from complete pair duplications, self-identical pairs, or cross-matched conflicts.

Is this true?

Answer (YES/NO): NO